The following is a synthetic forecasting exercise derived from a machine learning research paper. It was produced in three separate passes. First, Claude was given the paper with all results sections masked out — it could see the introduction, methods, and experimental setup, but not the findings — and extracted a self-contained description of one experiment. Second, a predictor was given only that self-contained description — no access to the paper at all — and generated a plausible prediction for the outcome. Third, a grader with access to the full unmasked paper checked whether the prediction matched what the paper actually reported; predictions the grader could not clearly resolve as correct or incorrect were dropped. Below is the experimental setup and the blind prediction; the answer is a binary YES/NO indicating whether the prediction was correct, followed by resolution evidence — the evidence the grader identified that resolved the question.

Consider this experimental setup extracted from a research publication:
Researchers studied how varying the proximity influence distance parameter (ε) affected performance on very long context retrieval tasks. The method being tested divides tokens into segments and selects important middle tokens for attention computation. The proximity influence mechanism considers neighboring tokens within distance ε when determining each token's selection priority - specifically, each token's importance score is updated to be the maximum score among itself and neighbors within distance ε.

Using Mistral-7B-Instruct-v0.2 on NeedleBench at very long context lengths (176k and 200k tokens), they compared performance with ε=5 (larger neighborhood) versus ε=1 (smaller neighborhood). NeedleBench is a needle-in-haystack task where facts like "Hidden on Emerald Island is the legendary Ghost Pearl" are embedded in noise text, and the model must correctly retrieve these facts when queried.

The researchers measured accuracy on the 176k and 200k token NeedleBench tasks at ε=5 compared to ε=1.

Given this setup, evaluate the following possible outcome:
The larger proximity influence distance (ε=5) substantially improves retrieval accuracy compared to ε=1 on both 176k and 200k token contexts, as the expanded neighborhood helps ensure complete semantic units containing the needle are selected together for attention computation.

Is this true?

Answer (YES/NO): NO